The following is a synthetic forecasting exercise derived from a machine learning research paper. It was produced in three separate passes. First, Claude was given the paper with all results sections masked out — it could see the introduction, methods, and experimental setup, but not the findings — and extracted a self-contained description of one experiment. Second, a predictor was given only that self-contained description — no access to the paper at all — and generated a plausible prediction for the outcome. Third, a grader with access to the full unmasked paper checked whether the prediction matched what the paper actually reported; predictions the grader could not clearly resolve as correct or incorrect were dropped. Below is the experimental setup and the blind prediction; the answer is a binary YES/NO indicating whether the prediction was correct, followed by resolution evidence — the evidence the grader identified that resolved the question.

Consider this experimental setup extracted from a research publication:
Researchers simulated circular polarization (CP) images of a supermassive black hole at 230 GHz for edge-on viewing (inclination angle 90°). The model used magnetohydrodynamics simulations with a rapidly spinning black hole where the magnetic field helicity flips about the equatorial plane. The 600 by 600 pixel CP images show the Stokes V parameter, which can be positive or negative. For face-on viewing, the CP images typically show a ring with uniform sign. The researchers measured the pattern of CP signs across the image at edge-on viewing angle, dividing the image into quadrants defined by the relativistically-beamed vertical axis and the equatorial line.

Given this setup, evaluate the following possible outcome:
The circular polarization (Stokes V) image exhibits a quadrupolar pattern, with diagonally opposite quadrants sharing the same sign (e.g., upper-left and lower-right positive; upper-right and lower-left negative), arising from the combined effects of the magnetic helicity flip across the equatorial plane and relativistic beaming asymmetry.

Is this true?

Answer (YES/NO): YES